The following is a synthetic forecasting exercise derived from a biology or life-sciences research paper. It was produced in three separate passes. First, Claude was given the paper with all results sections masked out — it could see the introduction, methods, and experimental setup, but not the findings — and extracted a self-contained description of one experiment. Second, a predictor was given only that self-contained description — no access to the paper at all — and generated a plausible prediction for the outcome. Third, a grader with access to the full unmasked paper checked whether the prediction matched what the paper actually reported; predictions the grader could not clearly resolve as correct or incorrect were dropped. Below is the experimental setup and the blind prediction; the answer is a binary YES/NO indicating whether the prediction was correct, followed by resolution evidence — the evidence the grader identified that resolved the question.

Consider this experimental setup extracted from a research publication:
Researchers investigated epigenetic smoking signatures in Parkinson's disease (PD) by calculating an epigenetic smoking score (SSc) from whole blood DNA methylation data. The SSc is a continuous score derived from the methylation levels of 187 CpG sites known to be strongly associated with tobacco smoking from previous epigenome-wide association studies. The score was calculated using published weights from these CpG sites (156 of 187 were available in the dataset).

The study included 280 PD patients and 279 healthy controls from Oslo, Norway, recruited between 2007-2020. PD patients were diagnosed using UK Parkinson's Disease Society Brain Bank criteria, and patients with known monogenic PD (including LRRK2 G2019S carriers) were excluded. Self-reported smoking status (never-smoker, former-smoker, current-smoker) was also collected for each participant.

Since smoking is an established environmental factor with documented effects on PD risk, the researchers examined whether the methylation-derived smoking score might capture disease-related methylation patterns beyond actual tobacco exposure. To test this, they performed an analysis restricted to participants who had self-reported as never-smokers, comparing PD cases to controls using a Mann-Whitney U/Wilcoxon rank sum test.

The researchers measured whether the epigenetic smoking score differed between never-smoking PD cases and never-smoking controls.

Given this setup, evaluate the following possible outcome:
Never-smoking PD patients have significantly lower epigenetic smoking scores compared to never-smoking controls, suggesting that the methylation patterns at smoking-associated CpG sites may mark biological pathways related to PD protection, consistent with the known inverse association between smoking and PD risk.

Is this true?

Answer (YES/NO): NO